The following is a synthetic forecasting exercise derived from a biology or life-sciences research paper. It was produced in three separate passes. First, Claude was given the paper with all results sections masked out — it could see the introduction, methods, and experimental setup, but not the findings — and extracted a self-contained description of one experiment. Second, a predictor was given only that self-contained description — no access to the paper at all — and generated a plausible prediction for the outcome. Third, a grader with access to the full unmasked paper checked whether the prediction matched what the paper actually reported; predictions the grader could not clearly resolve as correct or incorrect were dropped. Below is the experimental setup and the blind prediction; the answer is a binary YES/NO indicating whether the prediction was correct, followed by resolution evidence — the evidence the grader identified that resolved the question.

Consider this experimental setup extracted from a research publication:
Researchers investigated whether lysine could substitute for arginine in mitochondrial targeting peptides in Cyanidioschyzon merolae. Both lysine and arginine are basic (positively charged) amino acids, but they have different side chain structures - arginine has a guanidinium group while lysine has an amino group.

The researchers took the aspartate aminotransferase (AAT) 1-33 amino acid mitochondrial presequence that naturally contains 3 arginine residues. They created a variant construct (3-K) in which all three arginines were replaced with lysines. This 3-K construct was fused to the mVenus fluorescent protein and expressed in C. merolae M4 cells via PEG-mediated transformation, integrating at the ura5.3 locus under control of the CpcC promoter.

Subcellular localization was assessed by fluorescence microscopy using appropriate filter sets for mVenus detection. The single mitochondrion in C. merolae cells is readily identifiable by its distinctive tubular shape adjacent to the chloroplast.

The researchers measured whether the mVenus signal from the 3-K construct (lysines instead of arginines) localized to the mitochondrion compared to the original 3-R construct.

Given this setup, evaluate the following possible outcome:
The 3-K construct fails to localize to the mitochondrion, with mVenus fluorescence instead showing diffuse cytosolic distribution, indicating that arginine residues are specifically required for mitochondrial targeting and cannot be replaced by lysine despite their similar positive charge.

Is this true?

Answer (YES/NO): NO